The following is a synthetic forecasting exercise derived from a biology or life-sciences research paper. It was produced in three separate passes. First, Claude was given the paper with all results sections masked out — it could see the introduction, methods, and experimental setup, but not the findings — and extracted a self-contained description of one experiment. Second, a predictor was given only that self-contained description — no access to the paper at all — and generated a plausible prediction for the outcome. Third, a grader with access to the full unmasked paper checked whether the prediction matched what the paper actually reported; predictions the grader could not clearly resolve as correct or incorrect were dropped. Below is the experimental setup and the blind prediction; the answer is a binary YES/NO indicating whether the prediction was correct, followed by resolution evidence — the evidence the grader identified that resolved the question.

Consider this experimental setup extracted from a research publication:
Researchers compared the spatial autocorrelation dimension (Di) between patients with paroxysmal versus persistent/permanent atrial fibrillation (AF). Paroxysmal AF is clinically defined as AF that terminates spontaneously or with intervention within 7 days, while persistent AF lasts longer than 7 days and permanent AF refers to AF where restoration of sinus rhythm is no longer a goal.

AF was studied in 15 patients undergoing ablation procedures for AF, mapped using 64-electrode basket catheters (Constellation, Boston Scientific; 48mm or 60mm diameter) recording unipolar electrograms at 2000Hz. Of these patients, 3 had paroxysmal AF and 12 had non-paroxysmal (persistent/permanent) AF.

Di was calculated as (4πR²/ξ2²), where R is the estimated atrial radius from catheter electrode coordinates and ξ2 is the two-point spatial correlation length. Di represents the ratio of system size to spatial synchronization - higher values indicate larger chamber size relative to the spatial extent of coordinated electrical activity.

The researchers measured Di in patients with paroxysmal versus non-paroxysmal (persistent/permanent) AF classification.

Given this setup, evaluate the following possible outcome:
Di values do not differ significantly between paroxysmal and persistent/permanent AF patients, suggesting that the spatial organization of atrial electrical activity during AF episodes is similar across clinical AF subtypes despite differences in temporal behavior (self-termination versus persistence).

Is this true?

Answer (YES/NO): NO